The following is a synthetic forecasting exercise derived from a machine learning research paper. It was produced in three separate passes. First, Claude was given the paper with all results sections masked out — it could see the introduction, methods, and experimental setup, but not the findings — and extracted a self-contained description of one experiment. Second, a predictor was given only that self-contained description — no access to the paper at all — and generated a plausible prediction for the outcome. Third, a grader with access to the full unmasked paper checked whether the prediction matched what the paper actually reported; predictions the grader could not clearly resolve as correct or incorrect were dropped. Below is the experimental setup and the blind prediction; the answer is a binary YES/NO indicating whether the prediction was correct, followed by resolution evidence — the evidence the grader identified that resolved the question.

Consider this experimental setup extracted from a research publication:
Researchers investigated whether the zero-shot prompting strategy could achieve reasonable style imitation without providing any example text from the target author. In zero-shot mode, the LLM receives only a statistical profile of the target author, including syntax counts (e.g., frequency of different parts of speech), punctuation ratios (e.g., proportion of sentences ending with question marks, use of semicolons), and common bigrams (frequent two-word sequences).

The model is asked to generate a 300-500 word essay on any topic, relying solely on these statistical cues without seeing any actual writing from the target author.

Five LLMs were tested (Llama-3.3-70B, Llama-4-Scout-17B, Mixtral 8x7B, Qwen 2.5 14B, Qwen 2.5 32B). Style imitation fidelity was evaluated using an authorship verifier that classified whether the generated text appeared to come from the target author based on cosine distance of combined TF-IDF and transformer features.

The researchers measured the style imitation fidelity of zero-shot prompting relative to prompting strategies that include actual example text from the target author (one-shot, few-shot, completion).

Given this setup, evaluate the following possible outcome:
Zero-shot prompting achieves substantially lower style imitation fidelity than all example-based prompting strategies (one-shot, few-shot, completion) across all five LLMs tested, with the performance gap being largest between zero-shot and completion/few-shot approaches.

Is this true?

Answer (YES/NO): YES